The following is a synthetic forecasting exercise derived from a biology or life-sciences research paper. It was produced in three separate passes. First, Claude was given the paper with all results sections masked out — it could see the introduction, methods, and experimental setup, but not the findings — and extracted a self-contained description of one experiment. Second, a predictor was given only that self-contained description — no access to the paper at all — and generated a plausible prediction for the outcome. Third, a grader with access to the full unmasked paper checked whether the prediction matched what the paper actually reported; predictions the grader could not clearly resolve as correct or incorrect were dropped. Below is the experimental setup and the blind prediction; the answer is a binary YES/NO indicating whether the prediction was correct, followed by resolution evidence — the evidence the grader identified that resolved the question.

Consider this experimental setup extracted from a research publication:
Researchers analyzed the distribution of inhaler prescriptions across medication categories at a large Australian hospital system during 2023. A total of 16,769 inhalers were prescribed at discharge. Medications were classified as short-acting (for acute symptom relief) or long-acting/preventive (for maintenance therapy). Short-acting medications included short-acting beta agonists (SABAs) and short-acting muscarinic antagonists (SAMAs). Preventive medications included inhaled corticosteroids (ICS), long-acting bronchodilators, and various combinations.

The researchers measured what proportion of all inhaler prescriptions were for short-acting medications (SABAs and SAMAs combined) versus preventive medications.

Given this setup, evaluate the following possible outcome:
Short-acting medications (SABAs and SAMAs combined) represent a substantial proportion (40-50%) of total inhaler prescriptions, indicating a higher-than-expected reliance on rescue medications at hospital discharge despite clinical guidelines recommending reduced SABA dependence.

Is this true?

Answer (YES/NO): NO